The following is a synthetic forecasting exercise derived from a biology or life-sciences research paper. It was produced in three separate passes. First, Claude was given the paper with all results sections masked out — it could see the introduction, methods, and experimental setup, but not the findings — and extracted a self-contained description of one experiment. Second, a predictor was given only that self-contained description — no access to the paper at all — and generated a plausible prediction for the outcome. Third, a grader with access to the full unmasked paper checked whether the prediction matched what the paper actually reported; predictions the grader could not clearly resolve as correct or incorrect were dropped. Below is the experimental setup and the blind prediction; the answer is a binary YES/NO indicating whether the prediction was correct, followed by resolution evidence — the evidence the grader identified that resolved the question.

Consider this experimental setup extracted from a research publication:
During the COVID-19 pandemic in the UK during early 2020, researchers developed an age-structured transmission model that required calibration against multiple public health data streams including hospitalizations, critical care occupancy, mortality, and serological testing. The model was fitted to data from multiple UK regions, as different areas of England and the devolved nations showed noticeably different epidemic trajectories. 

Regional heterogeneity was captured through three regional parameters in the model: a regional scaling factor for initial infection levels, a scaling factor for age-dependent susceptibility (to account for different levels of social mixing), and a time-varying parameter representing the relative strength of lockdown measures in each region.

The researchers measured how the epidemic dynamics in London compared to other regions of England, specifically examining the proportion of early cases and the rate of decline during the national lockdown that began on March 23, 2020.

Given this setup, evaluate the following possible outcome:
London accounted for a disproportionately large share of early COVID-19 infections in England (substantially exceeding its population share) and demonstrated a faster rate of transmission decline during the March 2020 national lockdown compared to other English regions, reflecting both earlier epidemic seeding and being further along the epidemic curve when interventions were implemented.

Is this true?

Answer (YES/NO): YES